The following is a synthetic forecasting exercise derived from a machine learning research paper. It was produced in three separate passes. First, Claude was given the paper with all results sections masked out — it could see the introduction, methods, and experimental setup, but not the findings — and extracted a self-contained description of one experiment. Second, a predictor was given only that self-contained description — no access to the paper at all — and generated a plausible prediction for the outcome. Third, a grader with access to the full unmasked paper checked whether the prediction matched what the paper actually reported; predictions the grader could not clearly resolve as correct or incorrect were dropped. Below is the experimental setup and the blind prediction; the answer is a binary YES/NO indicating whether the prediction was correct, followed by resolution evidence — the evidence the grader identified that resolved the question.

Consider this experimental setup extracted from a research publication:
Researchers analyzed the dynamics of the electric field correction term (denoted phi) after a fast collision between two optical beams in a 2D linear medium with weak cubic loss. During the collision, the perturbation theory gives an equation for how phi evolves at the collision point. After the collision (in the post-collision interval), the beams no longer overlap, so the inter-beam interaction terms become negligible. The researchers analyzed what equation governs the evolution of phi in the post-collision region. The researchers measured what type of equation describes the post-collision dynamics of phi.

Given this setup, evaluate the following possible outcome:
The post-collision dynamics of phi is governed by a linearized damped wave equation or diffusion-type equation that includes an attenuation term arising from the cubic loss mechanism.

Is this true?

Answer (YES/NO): NO